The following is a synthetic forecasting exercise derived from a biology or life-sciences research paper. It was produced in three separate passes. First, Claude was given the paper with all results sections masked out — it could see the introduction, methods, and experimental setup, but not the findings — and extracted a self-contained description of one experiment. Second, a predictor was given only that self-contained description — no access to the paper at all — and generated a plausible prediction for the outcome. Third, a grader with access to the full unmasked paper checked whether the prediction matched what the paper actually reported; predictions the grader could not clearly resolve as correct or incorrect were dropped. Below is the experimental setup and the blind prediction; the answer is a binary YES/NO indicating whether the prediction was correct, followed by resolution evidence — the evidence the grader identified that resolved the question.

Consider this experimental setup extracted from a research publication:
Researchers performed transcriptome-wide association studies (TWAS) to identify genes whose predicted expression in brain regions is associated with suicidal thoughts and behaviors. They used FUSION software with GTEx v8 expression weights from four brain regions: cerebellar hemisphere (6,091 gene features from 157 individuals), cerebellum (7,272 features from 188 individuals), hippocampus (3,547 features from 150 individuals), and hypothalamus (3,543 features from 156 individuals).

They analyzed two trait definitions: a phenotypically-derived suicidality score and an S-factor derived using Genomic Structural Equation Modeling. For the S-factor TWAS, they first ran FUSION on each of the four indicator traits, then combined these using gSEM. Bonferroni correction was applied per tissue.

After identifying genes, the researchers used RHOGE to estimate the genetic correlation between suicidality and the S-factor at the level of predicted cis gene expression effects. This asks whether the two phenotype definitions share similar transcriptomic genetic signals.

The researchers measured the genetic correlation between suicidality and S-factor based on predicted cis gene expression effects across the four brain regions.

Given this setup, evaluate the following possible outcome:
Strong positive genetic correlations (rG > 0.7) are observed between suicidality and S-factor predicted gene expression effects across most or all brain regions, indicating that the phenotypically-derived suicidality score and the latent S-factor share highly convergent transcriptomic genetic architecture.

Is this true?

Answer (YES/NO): YES